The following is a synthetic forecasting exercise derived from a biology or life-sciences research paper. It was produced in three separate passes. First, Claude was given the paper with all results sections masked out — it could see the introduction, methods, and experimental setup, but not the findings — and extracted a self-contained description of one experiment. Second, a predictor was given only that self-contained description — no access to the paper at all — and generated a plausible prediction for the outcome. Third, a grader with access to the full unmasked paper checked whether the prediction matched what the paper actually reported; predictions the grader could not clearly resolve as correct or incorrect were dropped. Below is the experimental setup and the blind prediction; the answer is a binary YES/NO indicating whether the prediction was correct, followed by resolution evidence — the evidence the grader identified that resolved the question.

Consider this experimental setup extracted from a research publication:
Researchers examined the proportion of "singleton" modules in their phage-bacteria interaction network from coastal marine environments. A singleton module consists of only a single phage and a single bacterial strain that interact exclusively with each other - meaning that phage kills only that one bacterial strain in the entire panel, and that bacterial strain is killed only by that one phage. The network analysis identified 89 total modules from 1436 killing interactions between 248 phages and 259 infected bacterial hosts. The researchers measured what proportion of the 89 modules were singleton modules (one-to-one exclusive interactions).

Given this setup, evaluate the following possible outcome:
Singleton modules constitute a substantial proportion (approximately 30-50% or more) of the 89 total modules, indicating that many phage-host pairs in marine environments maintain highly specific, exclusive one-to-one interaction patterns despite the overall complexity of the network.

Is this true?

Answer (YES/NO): YES